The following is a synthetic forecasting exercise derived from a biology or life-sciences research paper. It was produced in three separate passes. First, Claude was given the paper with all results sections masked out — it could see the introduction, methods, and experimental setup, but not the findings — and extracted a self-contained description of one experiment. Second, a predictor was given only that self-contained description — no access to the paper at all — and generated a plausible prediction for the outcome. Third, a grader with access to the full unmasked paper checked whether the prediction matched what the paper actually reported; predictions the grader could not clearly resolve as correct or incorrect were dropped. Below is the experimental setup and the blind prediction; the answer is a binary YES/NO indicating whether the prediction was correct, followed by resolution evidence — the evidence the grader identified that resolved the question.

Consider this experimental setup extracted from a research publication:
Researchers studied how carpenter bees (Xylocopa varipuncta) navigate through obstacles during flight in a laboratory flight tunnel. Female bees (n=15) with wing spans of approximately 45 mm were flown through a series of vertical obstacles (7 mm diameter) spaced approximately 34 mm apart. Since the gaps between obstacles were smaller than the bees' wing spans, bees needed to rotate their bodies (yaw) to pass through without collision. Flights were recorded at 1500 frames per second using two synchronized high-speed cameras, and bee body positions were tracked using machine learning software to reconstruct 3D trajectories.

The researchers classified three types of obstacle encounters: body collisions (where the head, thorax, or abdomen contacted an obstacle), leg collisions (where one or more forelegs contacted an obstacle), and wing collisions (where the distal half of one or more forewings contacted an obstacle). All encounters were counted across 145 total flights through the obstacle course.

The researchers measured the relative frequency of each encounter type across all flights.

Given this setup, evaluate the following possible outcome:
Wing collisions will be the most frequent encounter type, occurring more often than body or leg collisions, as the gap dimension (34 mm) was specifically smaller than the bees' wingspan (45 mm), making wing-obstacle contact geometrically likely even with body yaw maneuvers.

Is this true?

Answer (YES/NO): YES